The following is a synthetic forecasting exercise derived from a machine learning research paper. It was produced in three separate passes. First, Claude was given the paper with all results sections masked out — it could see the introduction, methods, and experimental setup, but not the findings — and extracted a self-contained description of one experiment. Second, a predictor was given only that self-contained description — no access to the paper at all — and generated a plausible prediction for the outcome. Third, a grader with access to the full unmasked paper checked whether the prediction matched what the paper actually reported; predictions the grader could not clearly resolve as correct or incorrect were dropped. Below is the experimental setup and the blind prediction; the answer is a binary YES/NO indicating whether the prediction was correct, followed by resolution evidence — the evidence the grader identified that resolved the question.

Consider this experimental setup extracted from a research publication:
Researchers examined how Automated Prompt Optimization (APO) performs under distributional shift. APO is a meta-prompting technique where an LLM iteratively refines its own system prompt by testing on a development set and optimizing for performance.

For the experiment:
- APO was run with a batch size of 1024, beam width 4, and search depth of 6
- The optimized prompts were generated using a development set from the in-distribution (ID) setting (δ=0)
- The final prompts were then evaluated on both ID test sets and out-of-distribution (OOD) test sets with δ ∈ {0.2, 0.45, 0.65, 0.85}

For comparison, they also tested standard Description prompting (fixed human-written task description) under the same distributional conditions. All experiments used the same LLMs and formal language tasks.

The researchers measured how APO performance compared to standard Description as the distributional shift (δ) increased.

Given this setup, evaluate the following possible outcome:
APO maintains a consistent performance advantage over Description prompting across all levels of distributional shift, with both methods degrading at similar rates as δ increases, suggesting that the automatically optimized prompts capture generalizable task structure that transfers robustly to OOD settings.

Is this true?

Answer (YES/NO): NO